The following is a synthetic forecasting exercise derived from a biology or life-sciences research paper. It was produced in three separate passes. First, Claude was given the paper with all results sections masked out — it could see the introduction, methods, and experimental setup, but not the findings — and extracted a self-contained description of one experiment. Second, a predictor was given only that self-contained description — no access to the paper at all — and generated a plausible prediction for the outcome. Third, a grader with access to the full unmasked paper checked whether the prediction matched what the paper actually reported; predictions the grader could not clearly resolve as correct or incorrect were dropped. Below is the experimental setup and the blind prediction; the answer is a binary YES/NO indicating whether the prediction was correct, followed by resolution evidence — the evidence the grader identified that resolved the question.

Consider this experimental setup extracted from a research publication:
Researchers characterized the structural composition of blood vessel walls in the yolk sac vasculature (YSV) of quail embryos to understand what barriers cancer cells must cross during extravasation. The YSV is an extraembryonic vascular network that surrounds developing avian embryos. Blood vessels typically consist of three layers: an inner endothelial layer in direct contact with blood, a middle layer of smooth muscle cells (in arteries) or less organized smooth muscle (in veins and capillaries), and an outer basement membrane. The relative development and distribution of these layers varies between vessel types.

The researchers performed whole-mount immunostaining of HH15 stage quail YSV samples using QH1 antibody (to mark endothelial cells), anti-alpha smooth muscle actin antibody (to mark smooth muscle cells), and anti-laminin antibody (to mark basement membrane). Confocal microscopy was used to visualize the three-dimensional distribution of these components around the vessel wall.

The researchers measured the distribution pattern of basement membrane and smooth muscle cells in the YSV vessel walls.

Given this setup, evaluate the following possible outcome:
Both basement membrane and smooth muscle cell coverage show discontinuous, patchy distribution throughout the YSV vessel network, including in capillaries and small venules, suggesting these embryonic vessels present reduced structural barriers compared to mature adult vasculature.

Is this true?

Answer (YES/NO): NO